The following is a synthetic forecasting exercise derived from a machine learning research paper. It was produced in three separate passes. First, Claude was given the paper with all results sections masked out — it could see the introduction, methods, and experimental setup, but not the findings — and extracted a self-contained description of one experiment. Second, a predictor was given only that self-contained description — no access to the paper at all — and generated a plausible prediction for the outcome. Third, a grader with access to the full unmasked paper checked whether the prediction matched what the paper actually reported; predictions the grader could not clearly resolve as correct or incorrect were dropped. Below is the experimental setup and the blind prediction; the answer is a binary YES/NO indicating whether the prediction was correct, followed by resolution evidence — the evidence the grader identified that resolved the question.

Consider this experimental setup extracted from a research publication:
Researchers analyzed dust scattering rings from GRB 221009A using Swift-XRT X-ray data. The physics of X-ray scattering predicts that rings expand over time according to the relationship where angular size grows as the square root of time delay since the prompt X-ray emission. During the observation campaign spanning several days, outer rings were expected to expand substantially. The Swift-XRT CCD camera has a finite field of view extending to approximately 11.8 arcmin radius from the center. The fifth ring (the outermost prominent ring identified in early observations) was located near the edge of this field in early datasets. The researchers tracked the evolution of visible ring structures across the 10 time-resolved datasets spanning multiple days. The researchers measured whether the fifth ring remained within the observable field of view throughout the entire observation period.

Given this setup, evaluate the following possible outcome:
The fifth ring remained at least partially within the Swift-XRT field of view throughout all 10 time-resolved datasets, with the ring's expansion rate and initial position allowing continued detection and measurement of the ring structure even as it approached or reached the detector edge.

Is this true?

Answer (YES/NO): NO